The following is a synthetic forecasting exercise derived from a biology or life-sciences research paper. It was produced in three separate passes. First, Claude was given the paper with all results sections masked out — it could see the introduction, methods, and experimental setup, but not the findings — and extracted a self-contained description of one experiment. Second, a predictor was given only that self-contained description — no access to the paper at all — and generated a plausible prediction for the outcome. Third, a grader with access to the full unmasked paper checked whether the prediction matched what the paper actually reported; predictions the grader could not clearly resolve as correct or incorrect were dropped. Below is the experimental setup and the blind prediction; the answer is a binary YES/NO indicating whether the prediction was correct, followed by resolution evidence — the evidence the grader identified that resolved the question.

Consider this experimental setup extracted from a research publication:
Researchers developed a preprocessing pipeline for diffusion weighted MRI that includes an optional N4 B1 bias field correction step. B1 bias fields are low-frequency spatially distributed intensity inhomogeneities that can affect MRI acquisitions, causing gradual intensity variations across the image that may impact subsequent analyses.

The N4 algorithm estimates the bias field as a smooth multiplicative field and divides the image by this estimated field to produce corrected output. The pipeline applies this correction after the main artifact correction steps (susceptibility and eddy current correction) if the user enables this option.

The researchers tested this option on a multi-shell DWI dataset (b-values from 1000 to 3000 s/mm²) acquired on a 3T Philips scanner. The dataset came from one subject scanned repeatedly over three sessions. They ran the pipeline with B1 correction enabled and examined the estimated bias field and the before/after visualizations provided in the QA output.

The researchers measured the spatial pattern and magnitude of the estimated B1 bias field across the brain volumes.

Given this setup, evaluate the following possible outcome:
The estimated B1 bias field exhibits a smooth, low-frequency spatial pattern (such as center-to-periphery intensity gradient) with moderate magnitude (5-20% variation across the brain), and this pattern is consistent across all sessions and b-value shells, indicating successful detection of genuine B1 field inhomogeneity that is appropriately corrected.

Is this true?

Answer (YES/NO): NO